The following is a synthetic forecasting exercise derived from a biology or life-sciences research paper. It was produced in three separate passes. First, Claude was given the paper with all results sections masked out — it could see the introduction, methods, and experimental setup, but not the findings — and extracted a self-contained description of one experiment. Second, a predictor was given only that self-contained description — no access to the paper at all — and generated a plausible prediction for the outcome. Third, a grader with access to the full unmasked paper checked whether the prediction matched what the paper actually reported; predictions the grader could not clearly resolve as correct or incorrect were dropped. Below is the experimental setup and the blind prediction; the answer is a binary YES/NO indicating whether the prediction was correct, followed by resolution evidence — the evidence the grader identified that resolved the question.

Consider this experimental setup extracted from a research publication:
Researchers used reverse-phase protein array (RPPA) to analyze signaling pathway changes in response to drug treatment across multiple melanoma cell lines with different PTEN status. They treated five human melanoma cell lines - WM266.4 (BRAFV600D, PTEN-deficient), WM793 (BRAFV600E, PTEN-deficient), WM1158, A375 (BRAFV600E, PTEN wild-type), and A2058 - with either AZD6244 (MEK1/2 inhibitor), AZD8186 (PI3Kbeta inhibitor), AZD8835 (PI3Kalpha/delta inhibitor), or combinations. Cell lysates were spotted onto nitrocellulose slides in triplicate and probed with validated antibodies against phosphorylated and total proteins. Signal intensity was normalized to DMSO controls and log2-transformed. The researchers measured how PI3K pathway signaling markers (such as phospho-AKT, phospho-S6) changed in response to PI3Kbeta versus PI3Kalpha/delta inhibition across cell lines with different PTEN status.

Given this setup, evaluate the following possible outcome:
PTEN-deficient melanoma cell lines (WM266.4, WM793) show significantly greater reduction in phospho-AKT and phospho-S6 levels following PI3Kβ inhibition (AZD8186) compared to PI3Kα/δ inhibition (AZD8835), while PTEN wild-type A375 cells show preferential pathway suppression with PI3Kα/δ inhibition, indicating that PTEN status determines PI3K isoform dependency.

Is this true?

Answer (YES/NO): NO